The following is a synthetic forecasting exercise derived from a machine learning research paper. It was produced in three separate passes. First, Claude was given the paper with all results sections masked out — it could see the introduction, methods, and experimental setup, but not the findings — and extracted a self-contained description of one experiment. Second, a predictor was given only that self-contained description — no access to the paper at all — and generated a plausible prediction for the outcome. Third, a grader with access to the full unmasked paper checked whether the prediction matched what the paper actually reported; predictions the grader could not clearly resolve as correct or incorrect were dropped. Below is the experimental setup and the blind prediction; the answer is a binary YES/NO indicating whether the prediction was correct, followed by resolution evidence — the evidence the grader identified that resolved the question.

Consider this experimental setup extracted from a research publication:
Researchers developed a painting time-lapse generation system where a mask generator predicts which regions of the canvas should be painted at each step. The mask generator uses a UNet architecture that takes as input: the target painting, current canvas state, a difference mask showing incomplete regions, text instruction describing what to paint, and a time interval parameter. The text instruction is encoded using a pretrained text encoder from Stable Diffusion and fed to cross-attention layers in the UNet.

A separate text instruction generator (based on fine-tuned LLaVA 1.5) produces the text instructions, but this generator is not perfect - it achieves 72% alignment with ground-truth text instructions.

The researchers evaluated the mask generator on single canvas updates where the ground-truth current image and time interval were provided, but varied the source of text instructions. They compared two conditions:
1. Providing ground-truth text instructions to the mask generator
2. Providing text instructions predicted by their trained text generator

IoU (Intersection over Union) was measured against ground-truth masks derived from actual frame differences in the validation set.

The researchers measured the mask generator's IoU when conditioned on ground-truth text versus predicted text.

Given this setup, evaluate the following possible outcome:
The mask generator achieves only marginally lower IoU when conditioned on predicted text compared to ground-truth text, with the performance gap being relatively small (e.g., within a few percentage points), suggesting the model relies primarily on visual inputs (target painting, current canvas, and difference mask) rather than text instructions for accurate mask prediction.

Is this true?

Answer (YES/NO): NO